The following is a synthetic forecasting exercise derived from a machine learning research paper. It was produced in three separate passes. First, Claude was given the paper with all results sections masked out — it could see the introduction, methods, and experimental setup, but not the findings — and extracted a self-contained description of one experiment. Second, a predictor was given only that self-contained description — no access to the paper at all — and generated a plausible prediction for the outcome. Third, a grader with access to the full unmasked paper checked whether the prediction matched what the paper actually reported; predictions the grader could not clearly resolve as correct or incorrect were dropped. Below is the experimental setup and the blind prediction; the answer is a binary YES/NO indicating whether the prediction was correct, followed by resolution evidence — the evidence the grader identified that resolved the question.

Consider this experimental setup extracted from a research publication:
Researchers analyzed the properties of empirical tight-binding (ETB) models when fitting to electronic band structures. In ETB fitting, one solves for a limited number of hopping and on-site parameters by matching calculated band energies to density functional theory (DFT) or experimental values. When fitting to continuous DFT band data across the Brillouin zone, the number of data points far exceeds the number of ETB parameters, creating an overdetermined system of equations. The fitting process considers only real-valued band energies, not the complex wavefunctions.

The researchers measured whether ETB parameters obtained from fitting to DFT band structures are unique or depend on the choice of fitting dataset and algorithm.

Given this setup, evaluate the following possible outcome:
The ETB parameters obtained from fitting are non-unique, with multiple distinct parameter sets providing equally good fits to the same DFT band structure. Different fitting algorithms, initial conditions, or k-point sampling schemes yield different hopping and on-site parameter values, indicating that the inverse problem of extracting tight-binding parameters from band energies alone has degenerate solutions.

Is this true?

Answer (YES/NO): YES